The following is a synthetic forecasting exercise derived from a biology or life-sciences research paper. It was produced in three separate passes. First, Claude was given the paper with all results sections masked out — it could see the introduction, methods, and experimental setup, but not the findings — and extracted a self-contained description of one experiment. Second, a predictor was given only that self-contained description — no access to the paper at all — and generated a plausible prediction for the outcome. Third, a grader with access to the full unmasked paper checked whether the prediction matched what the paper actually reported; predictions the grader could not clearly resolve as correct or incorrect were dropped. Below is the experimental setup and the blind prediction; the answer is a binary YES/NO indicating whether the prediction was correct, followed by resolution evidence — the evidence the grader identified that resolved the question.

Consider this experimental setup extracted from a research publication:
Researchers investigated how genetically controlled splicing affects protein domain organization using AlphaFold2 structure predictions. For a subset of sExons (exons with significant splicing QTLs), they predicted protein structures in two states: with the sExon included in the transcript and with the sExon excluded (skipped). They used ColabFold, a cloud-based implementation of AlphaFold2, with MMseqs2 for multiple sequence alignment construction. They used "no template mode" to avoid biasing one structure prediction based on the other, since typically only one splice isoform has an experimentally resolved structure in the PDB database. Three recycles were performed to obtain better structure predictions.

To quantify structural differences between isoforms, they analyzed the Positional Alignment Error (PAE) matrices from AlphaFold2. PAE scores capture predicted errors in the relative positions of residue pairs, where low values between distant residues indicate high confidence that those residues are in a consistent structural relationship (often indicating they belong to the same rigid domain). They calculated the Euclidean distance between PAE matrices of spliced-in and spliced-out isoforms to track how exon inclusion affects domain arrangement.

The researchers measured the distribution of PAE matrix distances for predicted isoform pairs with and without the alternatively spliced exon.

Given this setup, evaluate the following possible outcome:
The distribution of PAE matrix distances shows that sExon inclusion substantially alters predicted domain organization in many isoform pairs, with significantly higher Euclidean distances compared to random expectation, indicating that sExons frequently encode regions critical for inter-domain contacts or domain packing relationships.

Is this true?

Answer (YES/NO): NO